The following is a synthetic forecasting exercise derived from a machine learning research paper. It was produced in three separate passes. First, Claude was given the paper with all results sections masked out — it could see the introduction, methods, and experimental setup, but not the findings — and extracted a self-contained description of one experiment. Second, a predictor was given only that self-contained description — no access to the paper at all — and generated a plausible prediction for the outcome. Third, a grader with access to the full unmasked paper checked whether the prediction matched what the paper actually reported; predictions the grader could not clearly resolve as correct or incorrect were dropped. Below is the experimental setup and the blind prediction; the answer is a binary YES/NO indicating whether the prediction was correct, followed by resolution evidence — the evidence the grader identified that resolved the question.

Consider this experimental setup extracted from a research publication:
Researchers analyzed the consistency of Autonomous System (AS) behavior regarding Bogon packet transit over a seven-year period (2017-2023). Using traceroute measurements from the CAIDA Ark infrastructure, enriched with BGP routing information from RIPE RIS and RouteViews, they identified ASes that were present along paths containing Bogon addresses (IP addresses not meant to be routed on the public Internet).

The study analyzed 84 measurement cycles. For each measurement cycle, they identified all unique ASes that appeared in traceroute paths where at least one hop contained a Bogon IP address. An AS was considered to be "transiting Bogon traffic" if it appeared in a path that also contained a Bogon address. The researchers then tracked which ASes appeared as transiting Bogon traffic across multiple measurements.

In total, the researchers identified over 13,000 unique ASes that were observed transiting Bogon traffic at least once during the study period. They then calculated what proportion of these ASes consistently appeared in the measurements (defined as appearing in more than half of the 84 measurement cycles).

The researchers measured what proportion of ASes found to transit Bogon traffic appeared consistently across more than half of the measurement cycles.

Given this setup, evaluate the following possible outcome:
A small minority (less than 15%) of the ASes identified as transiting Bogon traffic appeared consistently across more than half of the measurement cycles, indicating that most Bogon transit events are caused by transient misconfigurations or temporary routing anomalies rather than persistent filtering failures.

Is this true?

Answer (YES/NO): YES